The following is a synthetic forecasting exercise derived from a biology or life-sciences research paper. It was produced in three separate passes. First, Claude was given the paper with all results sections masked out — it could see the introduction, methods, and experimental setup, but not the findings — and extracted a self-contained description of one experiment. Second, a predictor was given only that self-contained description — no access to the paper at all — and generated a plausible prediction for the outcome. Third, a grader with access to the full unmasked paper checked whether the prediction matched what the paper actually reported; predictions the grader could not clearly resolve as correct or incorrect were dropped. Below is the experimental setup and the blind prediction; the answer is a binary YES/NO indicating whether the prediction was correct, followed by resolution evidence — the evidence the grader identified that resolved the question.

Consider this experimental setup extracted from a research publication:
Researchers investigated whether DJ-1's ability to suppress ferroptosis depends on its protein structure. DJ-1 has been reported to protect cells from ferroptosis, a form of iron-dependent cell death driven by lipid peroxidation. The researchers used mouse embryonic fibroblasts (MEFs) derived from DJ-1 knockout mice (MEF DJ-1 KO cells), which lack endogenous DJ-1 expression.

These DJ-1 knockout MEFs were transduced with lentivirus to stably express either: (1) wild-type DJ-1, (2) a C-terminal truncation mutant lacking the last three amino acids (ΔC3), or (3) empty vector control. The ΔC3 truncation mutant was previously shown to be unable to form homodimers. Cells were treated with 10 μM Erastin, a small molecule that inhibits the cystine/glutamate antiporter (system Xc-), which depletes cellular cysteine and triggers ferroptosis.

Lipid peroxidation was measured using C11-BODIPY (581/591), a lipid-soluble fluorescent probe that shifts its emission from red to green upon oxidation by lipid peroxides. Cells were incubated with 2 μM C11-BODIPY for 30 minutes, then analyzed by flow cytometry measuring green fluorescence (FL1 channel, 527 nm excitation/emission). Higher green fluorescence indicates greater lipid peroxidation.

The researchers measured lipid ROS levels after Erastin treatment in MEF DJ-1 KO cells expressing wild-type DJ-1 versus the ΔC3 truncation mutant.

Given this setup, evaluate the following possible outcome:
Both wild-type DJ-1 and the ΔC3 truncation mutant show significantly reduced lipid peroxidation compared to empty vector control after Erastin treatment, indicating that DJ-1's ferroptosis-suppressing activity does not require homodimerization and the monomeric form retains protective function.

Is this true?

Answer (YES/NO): NO